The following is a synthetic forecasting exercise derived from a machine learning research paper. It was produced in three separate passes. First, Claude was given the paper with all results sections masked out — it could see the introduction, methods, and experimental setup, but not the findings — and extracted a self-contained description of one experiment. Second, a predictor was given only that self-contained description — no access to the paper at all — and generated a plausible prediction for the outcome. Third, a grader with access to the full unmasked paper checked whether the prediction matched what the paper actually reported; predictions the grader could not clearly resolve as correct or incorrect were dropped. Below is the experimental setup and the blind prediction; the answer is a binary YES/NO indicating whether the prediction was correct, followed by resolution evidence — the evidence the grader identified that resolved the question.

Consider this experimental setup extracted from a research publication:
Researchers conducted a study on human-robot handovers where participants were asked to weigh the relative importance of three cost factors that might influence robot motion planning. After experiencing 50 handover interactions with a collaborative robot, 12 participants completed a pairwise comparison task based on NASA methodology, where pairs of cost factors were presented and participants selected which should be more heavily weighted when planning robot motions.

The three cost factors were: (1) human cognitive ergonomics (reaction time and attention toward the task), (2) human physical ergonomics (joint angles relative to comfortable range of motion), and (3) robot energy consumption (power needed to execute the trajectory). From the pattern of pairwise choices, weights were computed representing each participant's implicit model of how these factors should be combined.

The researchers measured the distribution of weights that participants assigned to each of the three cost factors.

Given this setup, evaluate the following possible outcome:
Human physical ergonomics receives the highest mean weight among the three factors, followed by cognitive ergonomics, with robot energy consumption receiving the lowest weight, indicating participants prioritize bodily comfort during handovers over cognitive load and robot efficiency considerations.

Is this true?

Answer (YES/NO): NO